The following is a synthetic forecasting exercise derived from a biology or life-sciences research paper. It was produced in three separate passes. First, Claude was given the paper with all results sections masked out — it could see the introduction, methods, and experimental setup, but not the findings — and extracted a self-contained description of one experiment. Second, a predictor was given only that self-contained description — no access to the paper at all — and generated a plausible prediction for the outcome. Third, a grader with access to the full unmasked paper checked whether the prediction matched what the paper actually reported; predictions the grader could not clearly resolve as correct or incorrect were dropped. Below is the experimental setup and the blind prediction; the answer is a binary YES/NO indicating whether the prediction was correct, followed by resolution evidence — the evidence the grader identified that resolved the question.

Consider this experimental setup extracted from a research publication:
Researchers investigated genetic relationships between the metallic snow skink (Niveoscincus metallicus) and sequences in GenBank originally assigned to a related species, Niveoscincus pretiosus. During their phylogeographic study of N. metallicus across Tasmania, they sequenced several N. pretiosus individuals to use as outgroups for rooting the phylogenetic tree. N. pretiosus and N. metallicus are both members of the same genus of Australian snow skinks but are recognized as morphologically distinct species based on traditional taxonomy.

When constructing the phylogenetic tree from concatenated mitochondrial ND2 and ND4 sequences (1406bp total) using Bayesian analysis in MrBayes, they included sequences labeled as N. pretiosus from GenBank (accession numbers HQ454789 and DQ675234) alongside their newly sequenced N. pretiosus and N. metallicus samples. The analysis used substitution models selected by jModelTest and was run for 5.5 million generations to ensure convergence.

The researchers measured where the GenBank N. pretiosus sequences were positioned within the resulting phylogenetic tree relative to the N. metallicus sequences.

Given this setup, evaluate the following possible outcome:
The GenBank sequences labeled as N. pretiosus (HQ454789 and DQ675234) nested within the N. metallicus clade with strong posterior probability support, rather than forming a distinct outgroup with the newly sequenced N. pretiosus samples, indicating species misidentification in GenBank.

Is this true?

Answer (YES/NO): YES